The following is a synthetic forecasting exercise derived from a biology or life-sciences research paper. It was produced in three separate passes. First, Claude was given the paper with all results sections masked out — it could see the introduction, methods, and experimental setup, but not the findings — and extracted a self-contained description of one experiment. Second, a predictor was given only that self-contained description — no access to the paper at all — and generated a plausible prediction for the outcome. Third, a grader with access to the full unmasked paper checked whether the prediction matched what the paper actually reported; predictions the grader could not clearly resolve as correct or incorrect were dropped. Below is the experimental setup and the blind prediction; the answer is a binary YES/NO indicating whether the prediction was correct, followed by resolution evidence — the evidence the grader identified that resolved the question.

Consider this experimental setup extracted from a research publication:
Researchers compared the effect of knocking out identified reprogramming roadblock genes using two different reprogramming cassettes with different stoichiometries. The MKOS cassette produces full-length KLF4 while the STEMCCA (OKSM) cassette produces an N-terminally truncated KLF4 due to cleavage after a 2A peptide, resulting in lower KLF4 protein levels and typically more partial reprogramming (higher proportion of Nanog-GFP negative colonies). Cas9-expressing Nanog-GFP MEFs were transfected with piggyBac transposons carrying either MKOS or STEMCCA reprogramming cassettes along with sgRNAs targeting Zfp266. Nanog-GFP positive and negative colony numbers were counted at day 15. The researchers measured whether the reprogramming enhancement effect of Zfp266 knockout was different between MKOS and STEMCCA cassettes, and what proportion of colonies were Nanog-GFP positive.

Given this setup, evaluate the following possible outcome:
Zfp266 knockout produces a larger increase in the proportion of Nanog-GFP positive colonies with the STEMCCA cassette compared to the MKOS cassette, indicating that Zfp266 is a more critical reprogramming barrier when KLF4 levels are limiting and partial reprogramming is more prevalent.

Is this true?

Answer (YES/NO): YES